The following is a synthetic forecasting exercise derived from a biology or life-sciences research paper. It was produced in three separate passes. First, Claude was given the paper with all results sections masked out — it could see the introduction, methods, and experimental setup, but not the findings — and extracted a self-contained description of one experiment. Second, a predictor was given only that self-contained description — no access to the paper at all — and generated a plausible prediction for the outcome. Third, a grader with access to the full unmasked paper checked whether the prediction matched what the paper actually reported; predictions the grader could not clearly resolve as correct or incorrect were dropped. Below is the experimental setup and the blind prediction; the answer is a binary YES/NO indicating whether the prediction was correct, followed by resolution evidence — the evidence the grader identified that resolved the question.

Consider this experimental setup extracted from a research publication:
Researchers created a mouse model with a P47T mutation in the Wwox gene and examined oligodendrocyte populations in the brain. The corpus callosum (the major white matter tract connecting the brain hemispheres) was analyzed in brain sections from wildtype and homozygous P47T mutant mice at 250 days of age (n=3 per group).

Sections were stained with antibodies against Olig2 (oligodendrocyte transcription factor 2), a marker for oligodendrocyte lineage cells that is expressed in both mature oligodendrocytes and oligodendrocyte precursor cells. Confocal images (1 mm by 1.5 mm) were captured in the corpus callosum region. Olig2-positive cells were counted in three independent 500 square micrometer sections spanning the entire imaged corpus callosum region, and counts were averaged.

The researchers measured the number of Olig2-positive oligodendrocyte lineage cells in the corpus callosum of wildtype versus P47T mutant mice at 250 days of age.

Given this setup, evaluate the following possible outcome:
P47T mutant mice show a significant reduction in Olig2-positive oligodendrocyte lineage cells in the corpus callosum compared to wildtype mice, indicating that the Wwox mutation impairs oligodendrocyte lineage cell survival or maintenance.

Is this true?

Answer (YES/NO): YES